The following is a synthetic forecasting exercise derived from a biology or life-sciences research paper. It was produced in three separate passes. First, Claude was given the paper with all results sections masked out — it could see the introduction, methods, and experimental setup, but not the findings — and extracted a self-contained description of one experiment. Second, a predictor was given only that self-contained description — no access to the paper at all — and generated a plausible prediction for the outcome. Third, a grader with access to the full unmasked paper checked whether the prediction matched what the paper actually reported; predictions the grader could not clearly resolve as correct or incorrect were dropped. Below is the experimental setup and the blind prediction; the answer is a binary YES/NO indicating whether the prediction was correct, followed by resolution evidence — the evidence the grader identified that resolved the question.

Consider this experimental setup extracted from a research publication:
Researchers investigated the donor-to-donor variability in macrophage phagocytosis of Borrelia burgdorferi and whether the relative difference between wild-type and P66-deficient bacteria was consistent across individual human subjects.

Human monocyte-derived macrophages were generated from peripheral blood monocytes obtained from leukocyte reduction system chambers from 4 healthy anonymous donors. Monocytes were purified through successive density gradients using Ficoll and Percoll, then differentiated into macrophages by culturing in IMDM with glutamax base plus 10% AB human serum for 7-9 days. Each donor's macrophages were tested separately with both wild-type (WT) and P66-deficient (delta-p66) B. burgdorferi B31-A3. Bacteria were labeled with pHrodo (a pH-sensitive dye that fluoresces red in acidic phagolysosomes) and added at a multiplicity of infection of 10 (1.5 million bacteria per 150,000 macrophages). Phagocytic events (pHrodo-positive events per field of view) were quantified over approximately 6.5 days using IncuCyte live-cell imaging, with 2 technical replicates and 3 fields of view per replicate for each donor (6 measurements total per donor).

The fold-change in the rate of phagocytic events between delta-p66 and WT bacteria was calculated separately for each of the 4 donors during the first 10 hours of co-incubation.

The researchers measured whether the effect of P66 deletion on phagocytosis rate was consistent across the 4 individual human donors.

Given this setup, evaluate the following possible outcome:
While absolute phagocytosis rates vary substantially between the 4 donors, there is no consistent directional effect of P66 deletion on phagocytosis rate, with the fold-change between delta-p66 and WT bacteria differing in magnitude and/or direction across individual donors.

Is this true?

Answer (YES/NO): NO